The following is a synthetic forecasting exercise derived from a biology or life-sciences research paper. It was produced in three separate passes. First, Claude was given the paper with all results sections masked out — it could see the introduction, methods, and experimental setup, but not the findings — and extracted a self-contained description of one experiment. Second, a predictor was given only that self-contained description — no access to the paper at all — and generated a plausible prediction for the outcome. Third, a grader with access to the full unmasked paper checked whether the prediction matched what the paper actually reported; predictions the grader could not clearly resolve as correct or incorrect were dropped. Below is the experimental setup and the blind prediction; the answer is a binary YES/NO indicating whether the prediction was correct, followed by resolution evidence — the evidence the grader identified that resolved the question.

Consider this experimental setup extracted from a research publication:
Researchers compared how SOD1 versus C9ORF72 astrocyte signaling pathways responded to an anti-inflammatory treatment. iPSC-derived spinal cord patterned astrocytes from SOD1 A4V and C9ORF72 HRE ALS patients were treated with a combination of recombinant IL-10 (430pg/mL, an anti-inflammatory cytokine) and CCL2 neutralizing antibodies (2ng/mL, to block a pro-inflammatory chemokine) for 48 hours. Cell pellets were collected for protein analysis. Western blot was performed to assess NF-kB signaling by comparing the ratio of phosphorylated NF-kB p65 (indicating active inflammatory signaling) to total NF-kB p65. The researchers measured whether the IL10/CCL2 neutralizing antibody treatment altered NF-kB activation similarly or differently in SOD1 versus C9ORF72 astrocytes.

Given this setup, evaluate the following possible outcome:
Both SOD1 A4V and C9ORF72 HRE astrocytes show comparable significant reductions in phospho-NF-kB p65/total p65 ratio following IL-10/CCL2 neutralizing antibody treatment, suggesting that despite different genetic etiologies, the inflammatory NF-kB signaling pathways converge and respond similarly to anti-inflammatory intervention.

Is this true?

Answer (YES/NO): NO